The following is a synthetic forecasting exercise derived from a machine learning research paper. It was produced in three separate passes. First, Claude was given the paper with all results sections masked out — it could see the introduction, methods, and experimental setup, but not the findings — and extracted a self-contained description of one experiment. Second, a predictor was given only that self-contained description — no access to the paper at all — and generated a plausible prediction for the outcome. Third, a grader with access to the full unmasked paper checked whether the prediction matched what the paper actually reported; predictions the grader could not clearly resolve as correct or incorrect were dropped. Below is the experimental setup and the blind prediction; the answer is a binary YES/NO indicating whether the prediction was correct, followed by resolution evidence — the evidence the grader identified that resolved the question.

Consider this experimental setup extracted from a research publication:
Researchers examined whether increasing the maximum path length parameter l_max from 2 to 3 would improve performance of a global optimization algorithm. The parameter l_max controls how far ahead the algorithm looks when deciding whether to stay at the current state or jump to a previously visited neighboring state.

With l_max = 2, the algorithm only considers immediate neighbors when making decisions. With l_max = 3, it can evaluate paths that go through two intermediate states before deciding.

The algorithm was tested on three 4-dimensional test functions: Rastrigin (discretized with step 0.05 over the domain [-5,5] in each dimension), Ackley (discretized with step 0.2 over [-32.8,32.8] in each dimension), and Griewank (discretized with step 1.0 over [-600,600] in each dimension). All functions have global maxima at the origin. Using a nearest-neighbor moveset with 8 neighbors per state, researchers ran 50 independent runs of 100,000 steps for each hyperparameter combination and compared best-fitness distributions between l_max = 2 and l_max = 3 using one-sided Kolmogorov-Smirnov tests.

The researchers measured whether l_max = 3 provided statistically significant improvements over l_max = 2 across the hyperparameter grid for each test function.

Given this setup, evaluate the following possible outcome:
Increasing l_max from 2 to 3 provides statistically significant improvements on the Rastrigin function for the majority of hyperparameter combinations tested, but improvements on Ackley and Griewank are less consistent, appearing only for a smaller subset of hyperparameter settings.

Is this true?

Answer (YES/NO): NO